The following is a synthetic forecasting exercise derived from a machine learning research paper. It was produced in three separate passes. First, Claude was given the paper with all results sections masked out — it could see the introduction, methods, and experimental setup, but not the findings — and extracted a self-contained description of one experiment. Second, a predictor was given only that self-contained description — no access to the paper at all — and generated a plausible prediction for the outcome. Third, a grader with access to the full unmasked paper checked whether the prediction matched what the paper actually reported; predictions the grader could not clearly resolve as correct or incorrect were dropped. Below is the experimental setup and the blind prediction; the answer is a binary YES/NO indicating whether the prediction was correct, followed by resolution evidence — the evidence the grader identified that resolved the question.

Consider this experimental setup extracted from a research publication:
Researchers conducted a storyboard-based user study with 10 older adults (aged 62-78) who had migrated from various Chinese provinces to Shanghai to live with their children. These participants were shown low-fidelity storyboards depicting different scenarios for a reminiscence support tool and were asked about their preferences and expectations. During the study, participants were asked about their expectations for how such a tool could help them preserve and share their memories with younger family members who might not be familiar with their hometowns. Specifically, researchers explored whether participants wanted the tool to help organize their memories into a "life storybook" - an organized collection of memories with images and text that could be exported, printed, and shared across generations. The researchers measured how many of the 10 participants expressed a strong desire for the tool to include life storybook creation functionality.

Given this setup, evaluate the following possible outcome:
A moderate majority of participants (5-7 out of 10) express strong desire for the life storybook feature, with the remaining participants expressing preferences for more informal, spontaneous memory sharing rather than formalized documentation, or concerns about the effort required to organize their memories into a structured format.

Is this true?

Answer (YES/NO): NO